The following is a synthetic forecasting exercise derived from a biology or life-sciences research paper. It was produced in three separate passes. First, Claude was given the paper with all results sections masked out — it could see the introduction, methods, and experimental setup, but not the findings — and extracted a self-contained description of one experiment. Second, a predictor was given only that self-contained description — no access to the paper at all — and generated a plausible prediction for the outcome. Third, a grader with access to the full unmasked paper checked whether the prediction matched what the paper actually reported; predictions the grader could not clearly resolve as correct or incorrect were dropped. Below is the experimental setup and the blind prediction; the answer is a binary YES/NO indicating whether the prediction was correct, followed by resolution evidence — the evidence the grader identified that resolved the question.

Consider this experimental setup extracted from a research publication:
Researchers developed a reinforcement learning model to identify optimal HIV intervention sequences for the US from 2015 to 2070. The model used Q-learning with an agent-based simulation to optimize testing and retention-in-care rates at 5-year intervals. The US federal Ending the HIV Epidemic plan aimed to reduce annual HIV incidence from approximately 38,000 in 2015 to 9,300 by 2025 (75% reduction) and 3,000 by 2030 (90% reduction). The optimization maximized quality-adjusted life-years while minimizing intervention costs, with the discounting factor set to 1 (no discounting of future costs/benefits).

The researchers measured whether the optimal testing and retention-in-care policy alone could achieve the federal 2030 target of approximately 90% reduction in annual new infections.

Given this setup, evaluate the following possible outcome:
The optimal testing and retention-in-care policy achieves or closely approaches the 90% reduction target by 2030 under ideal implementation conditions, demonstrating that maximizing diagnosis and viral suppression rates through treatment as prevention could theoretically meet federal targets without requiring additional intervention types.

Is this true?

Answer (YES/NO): NO